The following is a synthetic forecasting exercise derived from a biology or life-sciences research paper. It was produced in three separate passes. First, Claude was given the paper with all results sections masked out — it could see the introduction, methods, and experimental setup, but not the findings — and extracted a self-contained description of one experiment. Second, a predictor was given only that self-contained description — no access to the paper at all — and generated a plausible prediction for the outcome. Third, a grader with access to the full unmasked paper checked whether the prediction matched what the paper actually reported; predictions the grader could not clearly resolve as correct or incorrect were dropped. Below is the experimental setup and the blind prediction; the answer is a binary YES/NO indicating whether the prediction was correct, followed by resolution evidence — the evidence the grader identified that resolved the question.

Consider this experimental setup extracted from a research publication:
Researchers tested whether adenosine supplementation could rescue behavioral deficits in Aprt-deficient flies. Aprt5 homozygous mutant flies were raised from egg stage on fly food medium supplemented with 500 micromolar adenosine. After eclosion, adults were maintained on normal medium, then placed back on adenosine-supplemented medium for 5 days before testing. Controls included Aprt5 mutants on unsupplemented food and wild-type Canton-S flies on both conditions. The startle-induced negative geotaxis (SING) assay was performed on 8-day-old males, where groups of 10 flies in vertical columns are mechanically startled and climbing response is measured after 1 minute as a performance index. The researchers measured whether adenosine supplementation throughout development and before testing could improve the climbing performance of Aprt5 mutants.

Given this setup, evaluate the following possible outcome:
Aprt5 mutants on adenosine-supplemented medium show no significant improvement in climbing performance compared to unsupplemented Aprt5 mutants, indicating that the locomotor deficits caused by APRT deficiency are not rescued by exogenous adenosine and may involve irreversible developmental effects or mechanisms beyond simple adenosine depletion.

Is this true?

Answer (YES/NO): YES